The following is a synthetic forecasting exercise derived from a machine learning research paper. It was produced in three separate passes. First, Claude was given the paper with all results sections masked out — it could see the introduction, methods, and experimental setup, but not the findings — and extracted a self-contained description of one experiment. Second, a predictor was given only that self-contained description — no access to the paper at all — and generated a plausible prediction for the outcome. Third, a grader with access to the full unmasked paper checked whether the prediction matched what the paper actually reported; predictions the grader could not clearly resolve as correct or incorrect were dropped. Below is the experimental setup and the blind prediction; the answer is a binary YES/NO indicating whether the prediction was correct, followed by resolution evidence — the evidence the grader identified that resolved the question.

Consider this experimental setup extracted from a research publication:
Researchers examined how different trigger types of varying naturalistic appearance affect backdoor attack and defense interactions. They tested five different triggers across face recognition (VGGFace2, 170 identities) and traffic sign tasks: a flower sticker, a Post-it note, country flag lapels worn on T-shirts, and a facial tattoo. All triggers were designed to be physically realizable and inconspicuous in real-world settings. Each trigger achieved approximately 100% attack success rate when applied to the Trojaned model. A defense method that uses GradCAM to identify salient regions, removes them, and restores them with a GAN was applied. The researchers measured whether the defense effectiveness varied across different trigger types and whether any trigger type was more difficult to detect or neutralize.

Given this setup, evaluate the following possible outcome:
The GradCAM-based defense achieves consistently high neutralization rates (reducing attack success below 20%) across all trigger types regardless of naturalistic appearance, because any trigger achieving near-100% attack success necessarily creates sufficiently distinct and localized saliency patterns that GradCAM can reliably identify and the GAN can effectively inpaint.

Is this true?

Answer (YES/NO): YES